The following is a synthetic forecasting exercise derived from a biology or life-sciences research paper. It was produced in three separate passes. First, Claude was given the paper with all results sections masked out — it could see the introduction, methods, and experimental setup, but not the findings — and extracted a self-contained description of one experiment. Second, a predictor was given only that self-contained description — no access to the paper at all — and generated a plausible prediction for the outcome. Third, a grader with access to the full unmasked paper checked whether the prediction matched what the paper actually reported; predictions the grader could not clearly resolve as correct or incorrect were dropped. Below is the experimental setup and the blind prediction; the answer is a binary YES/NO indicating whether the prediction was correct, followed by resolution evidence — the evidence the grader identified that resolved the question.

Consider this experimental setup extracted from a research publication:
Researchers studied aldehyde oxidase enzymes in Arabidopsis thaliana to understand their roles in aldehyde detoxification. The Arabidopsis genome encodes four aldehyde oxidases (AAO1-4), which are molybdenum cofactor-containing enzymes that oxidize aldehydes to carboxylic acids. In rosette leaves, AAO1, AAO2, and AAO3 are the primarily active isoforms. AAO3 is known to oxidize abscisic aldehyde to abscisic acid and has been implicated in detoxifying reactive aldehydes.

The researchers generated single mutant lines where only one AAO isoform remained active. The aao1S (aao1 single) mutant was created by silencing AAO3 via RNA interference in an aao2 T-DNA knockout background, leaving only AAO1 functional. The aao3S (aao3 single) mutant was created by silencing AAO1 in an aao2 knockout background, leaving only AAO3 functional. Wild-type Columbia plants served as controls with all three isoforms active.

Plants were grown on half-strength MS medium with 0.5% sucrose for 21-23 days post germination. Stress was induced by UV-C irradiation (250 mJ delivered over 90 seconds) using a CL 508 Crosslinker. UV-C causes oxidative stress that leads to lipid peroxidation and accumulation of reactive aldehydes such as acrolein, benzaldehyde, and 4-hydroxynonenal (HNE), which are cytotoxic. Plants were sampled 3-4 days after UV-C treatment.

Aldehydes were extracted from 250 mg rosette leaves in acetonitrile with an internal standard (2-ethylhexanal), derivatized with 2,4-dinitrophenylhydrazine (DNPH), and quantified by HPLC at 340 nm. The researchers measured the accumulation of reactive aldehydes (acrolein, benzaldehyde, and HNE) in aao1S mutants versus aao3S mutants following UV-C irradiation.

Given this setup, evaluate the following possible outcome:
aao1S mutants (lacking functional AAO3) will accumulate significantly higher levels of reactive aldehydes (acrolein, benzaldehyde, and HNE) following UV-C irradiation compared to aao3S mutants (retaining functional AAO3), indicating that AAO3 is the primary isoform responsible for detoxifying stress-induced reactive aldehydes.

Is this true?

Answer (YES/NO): YES